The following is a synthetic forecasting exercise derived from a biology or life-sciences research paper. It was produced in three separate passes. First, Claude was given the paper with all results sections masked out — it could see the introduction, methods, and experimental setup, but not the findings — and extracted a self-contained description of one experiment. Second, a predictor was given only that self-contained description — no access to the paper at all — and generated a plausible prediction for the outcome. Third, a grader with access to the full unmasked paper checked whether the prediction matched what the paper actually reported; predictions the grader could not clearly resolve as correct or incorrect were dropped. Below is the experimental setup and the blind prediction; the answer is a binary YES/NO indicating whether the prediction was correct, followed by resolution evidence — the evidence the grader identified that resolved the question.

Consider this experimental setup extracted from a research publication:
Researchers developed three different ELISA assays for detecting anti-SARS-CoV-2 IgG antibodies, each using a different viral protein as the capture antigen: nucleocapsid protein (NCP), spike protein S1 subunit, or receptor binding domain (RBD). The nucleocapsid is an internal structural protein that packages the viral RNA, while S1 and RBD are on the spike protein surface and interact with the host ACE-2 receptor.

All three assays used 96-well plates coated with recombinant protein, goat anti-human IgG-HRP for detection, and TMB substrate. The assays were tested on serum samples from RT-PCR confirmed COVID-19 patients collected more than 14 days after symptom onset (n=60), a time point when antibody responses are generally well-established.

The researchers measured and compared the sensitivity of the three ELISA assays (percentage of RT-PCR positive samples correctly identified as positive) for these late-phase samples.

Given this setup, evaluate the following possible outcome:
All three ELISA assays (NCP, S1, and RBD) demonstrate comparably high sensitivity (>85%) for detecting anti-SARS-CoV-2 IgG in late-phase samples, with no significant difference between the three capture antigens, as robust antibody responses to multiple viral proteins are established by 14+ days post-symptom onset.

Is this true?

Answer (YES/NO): YES